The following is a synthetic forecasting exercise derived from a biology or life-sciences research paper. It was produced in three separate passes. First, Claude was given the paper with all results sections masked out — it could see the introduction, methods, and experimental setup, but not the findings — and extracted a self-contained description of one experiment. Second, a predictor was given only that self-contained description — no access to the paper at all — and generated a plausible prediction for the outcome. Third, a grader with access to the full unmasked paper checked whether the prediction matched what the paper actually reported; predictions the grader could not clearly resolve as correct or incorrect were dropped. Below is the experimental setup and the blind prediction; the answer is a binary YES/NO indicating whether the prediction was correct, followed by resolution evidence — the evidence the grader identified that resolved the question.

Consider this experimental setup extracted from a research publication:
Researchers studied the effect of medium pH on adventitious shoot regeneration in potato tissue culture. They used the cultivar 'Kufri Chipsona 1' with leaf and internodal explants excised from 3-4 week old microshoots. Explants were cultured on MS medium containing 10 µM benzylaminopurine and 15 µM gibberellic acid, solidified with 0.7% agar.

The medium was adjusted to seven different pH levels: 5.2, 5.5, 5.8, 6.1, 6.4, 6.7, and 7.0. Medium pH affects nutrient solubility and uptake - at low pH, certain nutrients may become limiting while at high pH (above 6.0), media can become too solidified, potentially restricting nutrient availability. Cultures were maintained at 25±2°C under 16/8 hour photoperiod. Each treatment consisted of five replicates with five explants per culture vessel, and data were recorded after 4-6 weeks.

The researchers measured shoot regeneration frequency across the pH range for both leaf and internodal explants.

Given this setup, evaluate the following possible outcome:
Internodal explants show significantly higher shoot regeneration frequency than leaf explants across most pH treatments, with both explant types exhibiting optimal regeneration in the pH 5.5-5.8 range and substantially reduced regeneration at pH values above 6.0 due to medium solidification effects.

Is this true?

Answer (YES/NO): NO